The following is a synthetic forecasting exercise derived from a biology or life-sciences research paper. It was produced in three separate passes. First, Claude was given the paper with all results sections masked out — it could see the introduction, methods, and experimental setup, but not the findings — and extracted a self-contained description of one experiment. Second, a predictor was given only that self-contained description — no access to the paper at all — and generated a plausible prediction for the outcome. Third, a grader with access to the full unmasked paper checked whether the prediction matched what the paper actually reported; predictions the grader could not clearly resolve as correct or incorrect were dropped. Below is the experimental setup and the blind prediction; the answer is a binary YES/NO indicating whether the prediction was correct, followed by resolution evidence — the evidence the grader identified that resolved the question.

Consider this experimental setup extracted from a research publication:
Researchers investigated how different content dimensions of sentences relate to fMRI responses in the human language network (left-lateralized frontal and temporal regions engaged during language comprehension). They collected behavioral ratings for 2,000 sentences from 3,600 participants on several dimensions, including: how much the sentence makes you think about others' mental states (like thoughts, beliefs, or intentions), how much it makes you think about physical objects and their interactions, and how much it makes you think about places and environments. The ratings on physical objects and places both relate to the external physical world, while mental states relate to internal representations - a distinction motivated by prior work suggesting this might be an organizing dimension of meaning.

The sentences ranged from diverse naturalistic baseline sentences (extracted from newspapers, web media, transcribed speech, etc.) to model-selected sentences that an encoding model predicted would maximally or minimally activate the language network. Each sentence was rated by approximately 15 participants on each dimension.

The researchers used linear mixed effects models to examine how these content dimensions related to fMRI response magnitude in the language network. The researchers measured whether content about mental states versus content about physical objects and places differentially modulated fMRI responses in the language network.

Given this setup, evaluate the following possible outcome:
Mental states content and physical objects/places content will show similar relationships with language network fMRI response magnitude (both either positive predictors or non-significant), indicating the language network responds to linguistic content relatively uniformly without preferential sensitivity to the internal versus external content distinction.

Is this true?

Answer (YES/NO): NO